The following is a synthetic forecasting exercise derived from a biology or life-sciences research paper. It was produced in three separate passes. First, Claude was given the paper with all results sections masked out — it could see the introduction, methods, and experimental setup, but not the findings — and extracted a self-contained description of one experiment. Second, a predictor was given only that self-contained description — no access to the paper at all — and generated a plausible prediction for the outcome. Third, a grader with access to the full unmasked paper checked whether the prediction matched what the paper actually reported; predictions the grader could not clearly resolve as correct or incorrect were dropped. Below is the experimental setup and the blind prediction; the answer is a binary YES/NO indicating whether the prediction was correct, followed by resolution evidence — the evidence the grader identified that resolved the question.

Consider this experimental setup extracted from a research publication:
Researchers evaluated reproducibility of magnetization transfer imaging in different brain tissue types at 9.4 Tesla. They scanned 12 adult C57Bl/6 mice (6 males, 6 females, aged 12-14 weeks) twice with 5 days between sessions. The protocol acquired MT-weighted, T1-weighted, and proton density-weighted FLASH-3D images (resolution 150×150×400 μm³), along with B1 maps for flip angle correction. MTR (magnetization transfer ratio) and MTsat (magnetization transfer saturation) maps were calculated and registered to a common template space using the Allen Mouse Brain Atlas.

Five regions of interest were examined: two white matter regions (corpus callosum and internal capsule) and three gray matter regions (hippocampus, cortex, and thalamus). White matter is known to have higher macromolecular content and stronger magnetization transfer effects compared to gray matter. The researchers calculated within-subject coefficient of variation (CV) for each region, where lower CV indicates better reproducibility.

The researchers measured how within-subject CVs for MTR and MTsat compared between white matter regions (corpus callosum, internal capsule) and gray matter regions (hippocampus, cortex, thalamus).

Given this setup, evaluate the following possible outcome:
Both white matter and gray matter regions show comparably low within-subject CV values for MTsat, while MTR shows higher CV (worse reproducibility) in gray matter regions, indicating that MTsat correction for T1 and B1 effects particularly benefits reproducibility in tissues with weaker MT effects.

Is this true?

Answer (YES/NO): NO